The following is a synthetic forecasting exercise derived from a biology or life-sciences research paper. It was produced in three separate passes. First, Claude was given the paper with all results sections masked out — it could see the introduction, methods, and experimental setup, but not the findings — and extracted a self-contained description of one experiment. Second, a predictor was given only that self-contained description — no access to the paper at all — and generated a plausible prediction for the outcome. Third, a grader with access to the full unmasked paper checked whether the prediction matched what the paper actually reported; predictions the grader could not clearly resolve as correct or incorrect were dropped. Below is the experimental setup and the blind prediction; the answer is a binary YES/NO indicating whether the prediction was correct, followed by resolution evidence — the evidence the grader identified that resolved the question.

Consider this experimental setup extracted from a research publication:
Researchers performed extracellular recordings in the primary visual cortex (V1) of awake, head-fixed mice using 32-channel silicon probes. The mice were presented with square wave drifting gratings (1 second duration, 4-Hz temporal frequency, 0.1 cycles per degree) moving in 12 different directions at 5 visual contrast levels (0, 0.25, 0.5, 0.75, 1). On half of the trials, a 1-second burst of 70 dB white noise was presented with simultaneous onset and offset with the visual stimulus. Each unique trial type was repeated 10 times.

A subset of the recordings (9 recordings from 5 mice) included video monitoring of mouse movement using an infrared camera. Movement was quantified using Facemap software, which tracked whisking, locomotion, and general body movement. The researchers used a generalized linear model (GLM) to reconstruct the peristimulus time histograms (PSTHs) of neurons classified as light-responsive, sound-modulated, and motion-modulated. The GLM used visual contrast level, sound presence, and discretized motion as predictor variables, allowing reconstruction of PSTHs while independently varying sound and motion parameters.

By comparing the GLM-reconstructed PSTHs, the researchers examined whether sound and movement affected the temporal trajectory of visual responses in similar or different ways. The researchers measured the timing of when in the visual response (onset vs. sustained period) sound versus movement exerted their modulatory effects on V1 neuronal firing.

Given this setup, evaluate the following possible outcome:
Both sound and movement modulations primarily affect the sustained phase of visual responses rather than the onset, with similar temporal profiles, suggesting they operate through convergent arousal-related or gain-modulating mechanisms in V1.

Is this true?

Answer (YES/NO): NO